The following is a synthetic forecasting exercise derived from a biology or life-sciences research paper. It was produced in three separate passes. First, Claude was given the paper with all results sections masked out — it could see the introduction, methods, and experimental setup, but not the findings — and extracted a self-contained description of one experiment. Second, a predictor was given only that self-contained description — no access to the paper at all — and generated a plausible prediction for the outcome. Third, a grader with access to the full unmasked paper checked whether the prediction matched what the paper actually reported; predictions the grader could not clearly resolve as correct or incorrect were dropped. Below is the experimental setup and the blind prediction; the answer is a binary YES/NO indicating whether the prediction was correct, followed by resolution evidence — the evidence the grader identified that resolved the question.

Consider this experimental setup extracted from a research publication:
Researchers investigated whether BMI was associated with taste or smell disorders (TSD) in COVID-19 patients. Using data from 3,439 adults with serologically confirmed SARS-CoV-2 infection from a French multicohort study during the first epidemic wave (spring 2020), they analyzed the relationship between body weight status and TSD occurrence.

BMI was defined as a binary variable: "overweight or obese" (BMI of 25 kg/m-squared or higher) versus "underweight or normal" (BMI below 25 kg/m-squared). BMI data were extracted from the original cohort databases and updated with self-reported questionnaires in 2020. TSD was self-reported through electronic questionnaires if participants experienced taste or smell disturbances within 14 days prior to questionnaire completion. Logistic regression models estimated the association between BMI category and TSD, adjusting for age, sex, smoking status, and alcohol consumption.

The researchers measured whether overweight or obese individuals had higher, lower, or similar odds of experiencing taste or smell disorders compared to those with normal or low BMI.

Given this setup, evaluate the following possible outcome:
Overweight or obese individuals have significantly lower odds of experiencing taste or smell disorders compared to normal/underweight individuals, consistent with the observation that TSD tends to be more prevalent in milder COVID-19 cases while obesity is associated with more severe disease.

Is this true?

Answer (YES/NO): NO